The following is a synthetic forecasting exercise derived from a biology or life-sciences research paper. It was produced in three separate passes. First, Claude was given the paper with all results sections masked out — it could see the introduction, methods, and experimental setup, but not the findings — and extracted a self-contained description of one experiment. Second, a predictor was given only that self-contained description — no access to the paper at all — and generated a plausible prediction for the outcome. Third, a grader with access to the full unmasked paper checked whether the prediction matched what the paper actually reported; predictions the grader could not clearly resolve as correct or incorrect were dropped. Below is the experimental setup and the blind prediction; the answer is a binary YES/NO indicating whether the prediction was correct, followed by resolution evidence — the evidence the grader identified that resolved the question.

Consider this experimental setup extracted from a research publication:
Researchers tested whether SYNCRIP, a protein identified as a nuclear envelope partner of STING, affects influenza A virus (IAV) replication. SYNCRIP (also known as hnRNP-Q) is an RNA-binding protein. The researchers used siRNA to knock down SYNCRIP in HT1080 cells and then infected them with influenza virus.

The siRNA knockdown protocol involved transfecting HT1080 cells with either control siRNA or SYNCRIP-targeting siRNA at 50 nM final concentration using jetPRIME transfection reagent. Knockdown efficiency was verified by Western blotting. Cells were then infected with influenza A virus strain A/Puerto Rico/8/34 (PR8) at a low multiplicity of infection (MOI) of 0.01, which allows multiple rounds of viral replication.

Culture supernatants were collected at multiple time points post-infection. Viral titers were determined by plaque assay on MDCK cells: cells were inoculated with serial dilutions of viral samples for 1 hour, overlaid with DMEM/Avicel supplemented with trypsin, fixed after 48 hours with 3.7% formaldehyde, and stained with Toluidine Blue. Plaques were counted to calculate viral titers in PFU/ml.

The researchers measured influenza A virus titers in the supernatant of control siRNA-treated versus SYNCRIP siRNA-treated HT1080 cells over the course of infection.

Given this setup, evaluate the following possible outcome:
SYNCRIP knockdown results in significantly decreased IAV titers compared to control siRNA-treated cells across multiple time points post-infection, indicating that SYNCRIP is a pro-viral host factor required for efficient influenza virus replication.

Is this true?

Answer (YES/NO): NO